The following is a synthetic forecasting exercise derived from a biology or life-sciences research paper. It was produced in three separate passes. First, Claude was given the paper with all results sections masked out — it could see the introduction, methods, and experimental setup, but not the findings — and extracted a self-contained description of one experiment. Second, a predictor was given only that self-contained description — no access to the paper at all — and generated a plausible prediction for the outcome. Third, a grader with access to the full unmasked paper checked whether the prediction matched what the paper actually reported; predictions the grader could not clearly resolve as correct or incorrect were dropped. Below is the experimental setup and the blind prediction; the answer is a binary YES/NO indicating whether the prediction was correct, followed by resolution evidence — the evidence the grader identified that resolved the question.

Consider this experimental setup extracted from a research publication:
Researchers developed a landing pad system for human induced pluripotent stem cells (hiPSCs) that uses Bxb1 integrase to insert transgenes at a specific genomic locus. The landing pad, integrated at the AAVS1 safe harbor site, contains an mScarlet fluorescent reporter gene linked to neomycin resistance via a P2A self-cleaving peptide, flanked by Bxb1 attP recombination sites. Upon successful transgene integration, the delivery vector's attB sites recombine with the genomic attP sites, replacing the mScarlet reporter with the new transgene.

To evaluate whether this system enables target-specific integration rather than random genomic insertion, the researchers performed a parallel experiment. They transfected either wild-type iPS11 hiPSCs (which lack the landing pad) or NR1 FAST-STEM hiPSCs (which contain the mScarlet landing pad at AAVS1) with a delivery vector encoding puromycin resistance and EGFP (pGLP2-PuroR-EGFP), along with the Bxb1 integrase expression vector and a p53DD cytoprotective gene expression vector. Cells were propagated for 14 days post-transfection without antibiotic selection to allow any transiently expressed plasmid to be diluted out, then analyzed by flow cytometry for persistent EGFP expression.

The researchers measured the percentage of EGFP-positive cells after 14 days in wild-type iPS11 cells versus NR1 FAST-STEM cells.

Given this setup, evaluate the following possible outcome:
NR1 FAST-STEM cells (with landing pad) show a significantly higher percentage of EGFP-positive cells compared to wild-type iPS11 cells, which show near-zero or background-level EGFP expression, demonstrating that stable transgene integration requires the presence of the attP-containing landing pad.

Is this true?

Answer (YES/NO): YES